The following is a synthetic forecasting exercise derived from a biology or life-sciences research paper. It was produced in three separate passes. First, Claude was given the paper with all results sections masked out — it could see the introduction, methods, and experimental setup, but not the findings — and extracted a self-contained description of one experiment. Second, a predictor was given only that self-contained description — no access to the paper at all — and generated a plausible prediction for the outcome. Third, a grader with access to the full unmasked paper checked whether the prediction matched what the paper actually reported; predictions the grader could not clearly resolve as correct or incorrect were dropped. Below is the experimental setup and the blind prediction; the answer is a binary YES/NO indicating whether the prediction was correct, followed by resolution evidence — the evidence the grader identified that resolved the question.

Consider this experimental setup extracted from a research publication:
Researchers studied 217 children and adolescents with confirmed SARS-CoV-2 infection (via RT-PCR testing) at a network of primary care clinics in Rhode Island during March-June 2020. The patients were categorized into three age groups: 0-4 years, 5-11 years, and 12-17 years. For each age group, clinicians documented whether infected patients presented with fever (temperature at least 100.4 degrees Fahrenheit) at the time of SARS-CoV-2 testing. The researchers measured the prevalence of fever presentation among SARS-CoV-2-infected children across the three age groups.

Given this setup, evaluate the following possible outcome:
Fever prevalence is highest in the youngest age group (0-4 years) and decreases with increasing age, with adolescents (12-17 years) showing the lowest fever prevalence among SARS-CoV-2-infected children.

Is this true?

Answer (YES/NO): YES